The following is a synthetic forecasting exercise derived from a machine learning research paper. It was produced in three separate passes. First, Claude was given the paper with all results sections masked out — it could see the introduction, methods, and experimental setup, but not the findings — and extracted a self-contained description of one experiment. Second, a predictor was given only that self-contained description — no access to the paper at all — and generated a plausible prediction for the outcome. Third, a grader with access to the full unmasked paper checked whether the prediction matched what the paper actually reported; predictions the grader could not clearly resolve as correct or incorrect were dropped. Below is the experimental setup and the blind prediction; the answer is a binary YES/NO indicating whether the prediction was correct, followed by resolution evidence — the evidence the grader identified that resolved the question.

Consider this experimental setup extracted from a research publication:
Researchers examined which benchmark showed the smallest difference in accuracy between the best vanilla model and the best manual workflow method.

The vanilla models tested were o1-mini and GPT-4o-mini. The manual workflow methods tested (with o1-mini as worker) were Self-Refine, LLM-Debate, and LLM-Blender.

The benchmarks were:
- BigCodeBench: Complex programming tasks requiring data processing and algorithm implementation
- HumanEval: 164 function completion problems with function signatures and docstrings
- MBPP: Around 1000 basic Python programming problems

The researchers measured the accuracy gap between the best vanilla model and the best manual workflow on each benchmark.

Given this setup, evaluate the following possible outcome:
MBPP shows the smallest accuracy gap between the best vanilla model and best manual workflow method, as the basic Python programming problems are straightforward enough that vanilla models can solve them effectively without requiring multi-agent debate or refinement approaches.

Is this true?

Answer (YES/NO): NO